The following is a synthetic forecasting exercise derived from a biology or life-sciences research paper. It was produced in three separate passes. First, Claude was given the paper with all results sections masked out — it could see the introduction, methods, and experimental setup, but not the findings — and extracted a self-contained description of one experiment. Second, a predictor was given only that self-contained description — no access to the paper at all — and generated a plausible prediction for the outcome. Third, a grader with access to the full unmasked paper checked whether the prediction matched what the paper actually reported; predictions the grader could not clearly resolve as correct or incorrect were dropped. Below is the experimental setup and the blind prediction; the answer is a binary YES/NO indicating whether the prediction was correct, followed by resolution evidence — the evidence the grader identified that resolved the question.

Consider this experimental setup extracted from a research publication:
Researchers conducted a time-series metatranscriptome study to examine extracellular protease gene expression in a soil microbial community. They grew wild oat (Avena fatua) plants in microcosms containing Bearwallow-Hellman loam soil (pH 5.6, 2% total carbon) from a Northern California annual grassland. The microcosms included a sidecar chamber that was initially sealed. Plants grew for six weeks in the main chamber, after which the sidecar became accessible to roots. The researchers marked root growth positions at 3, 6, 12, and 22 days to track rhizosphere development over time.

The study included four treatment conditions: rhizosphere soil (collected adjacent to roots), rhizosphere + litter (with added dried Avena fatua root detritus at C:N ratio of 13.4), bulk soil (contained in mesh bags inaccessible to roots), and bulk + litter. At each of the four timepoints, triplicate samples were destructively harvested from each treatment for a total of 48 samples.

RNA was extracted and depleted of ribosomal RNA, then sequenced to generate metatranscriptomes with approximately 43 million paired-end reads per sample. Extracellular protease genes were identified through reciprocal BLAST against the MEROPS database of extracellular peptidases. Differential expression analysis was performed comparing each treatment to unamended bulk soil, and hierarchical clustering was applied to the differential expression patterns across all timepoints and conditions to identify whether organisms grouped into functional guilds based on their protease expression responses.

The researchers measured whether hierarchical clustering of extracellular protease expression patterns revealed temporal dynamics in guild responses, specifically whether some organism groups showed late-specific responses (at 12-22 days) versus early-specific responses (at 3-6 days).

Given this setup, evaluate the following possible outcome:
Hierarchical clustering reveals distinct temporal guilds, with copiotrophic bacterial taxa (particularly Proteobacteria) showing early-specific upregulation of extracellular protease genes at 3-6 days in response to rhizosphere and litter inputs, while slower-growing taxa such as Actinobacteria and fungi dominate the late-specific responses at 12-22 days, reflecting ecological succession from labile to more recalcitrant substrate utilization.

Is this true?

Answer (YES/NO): NO